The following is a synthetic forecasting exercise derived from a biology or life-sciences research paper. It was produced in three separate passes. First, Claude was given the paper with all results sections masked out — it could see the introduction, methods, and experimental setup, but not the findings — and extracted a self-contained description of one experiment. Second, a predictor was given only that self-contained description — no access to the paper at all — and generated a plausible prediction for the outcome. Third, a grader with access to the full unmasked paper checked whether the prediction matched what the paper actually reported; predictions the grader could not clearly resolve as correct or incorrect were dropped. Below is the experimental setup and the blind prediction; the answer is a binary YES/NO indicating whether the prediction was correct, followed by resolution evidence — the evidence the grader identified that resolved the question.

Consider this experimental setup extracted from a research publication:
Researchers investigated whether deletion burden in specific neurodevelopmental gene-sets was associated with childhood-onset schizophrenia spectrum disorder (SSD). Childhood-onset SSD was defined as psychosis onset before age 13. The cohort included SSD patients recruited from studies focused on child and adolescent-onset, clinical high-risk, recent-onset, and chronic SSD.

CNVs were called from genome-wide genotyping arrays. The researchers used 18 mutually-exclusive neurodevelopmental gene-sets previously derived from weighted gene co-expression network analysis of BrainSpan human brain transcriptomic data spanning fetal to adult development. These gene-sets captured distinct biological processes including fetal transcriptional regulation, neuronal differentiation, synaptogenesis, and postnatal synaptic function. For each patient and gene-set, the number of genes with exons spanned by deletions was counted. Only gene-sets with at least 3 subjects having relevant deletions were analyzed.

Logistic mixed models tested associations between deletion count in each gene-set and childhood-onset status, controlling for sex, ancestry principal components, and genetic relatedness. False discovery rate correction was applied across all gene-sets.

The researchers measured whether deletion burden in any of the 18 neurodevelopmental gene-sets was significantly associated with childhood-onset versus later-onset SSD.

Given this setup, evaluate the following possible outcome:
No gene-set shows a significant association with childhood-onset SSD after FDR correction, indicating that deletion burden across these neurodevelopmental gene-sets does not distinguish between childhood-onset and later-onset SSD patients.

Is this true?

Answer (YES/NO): YES